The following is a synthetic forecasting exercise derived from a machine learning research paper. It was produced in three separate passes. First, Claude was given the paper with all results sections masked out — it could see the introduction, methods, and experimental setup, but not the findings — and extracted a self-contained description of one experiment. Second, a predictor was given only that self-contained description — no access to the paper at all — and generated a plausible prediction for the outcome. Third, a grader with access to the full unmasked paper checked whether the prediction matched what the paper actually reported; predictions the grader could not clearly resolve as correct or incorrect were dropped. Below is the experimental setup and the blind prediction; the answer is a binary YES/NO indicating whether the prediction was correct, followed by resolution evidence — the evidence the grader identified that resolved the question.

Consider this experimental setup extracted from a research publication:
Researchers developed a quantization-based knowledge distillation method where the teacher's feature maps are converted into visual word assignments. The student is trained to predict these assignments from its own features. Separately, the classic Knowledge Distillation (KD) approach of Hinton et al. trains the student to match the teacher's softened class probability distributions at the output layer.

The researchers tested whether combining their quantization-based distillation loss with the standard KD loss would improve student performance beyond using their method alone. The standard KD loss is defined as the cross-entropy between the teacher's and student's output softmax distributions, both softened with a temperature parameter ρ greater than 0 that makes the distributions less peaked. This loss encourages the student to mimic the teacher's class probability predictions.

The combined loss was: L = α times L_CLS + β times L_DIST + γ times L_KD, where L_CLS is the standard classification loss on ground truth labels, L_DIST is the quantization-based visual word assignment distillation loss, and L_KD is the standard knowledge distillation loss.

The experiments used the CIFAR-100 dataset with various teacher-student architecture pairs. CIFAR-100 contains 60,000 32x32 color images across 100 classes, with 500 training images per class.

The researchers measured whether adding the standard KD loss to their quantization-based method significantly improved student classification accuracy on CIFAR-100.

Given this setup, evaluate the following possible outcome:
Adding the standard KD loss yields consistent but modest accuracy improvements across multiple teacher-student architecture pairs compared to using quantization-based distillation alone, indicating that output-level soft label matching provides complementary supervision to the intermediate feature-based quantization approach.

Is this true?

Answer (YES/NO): NO